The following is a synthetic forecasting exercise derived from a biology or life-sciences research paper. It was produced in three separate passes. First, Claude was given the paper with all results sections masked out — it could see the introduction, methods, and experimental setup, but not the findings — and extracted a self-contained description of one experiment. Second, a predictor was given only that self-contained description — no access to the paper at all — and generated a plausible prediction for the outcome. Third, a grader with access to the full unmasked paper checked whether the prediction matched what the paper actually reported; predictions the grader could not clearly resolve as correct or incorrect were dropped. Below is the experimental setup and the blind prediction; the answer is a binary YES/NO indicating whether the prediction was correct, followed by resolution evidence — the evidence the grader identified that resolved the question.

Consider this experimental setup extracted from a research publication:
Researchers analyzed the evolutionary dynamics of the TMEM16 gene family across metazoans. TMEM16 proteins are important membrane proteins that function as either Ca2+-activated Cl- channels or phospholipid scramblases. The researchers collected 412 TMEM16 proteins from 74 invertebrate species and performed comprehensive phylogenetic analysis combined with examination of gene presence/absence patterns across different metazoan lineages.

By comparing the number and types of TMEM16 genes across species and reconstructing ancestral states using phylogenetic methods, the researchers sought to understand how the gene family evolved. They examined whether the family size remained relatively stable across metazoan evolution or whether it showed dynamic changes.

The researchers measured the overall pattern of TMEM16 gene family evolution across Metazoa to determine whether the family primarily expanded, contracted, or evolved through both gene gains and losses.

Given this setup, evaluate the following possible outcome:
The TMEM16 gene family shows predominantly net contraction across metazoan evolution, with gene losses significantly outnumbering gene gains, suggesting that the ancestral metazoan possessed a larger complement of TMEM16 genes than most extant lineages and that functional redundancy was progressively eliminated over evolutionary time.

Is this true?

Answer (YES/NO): NO